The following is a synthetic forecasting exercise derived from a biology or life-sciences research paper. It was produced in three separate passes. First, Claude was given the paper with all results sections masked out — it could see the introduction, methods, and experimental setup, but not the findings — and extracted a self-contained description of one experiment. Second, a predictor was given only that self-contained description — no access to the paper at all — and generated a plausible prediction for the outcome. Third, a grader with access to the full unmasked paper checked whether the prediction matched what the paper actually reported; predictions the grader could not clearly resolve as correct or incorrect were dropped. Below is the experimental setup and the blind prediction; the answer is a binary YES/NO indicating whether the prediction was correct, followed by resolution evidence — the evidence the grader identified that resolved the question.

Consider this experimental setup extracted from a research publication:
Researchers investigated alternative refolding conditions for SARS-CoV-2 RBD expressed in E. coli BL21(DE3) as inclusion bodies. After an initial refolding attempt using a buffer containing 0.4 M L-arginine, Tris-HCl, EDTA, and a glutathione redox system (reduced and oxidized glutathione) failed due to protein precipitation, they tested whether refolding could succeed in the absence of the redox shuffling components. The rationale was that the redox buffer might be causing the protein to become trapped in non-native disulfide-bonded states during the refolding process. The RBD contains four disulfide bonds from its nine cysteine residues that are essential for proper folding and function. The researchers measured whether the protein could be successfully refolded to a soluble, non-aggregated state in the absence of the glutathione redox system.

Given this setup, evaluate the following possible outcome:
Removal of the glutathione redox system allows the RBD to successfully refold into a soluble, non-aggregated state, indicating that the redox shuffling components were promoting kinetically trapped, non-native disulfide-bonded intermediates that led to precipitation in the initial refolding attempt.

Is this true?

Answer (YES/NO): NO